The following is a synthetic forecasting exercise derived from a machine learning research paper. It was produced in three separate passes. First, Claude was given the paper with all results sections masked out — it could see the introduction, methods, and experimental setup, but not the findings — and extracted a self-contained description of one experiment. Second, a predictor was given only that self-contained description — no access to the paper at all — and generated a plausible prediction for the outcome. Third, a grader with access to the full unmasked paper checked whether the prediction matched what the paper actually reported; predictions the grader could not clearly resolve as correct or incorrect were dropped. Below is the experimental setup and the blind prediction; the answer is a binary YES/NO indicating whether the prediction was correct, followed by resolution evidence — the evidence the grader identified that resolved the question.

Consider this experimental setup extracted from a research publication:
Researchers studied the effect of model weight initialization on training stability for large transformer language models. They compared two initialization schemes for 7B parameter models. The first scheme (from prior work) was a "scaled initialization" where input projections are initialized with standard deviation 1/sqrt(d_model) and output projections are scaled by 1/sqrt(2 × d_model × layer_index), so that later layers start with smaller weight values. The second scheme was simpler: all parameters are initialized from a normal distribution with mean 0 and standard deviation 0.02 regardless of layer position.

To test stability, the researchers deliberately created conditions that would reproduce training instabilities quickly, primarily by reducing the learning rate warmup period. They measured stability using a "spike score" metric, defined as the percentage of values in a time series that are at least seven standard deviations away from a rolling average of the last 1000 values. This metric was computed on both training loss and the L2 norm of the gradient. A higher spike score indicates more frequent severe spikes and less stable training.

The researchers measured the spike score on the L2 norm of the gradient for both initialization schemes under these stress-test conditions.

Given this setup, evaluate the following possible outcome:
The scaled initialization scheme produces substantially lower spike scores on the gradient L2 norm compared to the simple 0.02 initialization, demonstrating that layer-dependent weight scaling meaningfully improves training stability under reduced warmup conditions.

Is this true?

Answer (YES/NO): NO